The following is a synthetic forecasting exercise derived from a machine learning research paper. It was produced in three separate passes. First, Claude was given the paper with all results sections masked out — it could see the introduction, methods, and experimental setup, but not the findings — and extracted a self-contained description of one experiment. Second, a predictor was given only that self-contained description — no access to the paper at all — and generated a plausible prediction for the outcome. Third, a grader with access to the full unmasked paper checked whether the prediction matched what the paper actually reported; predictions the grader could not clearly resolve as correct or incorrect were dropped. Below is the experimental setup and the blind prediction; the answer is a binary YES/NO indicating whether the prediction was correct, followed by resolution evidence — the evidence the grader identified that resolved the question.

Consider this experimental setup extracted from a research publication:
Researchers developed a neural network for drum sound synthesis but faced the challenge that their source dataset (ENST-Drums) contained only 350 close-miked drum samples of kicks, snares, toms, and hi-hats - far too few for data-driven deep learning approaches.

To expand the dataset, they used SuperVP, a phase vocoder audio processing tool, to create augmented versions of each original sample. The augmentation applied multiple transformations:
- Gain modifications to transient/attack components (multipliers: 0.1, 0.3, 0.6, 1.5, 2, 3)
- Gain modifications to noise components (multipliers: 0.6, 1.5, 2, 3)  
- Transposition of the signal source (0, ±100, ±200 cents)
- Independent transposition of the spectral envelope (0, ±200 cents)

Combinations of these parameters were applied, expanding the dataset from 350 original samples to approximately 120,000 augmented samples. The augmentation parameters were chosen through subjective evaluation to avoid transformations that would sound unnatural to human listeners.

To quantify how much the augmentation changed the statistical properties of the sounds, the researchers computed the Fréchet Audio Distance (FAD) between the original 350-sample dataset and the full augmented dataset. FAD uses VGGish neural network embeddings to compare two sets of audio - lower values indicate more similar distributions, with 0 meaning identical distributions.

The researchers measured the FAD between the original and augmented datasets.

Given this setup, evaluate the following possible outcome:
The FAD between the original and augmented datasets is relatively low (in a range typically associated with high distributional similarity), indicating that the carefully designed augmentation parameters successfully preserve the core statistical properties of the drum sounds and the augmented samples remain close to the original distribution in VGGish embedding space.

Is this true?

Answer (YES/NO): YES